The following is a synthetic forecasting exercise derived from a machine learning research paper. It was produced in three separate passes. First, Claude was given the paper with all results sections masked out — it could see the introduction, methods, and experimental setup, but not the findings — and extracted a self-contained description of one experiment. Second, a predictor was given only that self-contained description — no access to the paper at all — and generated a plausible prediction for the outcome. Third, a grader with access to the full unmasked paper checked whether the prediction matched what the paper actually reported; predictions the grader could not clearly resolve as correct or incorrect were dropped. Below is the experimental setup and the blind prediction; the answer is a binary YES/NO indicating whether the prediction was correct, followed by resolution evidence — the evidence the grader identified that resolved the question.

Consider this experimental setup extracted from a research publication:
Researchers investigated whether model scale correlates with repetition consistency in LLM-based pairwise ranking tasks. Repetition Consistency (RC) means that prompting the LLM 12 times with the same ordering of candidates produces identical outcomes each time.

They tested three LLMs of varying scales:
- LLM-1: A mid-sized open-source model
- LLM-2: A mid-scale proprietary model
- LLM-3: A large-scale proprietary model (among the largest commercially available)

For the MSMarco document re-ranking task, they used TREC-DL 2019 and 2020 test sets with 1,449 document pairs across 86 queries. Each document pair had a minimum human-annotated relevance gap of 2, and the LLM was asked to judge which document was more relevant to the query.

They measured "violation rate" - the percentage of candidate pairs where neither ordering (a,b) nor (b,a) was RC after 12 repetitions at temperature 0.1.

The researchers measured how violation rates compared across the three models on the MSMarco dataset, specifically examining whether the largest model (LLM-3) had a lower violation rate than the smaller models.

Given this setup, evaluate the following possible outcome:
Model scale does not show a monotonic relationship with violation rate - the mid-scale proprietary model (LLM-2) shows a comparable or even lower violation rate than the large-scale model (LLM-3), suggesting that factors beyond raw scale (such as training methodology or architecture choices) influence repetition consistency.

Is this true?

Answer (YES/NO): YES